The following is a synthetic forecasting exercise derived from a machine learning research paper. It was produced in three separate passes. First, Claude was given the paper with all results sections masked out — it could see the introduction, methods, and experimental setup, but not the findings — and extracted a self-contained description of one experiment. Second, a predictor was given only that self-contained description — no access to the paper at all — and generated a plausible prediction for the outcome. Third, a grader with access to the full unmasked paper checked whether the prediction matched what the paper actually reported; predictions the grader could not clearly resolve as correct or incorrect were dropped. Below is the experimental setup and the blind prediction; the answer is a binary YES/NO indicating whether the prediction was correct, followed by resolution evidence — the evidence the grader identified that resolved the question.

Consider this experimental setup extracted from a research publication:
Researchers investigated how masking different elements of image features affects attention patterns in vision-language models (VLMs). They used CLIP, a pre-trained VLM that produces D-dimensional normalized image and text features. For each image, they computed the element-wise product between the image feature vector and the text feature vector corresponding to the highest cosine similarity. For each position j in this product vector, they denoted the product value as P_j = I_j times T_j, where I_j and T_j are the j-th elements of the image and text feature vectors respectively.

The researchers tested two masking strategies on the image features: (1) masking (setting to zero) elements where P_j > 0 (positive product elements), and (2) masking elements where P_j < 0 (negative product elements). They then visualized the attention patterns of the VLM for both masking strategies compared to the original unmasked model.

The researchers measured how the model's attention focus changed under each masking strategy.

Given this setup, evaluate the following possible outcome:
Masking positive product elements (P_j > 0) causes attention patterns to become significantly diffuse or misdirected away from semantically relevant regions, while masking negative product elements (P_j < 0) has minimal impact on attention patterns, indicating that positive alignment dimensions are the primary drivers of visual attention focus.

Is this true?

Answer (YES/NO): YES